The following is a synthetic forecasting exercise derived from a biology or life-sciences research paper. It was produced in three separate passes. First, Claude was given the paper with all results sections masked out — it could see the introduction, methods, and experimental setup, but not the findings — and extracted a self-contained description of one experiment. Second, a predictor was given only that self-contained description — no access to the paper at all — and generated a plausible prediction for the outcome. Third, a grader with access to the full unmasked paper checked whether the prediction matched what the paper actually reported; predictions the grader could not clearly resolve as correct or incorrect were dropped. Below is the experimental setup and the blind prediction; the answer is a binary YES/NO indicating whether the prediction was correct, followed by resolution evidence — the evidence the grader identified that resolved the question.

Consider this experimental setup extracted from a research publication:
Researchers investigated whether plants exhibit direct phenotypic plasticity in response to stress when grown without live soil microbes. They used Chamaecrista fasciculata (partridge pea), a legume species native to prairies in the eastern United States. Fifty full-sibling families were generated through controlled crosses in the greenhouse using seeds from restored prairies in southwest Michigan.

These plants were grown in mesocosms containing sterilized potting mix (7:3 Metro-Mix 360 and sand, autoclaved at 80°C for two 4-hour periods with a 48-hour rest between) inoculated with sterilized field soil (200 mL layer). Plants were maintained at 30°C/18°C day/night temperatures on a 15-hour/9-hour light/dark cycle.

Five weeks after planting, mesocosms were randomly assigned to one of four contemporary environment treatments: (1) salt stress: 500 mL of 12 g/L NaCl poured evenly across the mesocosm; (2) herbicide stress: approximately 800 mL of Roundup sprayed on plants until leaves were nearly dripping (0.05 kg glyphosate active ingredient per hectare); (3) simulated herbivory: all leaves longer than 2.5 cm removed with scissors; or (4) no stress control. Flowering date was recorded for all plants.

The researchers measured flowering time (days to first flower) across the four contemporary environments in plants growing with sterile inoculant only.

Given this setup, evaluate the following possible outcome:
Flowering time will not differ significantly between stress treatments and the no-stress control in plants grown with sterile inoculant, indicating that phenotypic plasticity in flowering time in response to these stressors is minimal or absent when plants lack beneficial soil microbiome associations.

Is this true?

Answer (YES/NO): YES